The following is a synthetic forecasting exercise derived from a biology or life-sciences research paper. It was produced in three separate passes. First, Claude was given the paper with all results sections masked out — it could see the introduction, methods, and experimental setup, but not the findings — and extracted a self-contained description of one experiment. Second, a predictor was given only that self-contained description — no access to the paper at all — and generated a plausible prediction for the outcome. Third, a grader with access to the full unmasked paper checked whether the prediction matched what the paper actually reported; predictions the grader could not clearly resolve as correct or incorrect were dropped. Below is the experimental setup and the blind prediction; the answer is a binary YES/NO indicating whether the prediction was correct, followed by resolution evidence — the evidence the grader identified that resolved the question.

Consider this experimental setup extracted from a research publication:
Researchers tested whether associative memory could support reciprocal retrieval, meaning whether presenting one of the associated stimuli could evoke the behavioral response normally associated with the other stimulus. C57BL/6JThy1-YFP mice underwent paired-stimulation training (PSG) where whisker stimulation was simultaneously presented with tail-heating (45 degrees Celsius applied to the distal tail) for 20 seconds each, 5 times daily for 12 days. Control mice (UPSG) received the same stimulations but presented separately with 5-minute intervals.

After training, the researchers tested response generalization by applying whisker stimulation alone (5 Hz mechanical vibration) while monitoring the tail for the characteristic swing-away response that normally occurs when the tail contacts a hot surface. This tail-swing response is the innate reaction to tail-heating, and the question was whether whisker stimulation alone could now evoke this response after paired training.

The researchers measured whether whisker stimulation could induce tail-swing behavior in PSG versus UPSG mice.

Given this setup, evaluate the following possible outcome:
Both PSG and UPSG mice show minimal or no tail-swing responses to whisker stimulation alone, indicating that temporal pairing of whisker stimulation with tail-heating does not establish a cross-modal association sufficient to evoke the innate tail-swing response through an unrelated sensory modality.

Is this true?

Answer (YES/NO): NO